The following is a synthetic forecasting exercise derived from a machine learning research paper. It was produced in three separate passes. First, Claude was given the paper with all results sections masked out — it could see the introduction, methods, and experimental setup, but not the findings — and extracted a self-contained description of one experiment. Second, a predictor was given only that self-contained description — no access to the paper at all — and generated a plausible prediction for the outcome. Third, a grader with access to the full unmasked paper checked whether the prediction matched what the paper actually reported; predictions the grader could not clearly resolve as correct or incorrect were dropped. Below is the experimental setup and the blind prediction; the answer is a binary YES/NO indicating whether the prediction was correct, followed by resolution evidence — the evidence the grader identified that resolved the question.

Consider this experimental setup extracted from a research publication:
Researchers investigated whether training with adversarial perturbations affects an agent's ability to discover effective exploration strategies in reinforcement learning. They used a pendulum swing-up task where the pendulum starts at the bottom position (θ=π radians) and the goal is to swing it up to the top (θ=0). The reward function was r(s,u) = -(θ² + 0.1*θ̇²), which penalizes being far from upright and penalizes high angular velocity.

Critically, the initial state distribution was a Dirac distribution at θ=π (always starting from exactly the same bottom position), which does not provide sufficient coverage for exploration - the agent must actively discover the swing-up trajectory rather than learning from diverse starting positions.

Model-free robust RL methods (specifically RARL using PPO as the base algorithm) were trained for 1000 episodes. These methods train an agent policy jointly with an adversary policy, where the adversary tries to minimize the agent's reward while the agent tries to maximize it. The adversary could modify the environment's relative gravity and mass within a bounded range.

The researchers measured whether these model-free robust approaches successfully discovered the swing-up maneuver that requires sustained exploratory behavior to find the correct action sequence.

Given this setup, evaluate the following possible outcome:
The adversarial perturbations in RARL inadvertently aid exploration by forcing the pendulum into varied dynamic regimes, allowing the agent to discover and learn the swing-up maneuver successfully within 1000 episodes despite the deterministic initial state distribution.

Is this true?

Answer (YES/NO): NO